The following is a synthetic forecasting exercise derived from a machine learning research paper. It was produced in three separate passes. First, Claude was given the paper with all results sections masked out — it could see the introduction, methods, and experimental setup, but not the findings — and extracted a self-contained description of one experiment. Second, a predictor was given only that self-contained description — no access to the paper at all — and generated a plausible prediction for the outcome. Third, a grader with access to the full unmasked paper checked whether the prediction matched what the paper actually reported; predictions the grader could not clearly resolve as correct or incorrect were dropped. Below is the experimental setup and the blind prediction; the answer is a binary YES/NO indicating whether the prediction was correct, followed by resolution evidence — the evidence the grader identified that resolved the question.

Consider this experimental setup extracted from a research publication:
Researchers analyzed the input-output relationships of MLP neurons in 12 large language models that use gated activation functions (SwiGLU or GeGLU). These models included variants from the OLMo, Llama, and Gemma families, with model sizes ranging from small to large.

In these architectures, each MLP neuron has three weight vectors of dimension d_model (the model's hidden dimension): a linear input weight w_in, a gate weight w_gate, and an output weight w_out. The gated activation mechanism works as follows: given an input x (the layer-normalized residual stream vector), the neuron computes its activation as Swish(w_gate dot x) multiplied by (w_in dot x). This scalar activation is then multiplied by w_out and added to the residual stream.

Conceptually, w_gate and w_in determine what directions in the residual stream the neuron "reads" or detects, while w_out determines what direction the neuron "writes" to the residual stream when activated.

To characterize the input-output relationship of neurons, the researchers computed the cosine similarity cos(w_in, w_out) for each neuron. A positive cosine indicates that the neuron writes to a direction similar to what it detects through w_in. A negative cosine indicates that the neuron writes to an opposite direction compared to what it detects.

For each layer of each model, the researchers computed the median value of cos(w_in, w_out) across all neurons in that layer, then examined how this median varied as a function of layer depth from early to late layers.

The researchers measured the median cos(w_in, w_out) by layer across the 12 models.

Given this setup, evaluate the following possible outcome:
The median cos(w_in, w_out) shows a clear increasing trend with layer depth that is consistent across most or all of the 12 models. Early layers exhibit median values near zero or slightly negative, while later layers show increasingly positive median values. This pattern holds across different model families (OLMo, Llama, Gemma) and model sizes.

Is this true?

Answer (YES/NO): NO